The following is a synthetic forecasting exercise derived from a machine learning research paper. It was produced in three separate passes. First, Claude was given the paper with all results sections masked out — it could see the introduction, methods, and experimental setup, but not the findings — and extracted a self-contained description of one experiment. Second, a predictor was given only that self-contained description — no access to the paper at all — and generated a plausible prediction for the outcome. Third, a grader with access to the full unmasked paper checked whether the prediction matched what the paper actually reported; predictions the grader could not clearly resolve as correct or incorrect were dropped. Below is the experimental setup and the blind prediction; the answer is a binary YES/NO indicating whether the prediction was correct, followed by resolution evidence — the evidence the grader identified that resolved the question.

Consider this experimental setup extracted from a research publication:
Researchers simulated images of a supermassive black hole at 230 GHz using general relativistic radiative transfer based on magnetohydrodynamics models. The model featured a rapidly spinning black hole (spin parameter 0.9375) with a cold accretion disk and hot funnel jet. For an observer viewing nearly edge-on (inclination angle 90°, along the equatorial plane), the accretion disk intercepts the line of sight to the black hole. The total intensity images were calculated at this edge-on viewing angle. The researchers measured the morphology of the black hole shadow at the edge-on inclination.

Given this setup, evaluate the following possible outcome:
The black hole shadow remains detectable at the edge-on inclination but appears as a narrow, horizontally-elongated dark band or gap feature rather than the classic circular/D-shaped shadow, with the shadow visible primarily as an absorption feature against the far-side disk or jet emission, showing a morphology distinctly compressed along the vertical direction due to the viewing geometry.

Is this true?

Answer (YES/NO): NO